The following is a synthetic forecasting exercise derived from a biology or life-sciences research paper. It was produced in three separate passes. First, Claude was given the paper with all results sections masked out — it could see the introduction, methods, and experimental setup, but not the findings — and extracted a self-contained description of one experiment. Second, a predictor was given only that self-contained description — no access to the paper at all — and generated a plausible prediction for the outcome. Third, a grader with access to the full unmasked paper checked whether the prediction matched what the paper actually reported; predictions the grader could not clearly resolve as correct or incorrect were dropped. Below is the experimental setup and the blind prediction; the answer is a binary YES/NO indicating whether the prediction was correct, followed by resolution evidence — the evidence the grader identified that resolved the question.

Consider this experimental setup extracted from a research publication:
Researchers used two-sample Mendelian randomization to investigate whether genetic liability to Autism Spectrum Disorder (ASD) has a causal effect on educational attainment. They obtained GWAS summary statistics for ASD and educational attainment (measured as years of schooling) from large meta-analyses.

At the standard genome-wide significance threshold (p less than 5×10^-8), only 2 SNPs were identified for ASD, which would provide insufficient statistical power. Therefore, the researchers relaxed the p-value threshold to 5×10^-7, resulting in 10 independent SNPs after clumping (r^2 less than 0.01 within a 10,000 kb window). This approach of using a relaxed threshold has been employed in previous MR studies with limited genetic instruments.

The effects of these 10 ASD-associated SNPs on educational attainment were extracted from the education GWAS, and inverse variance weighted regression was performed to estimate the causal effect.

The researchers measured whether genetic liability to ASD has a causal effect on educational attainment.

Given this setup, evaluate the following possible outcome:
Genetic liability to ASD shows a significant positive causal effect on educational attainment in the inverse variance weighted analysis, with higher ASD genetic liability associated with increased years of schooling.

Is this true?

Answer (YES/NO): NO